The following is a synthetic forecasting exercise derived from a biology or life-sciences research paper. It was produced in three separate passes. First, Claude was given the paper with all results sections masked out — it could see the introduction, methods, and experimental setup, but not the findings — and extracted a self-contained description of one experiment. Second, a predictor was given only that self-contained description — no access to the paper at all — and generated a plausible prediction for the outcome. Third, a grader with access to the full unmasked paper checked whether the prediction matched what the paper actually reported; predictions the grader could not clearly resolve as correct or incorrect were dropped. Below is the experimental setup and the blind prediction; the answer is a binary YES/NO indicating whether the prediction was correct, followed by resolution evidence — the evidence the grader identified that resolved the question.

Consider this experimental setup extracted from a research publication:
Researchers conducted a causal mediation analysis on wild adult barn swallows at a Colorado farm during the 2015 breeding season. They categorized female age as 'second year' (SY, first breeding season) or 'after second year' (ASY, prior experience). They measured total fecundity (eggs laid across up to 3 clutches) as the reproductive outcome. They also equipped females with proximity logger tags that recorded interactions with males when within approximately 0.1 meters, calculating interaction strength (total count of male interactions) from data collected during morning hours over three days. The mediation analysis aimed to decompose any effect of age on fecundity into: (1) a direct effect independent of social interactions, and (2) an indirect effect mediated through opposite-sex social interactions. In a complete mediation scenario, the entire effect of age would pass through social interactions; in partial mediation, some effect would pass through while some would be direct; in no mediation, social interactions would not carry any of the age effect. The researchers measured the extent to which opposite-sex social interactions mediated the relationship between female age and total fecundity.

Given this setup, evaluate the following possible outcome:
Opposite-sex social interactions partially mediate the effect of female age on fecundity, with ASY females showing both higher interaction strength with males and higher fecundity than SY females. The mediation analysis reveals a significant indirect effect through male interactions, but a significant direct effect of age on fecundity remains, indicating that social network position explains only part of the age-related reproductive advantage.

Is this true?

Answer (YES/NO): NO